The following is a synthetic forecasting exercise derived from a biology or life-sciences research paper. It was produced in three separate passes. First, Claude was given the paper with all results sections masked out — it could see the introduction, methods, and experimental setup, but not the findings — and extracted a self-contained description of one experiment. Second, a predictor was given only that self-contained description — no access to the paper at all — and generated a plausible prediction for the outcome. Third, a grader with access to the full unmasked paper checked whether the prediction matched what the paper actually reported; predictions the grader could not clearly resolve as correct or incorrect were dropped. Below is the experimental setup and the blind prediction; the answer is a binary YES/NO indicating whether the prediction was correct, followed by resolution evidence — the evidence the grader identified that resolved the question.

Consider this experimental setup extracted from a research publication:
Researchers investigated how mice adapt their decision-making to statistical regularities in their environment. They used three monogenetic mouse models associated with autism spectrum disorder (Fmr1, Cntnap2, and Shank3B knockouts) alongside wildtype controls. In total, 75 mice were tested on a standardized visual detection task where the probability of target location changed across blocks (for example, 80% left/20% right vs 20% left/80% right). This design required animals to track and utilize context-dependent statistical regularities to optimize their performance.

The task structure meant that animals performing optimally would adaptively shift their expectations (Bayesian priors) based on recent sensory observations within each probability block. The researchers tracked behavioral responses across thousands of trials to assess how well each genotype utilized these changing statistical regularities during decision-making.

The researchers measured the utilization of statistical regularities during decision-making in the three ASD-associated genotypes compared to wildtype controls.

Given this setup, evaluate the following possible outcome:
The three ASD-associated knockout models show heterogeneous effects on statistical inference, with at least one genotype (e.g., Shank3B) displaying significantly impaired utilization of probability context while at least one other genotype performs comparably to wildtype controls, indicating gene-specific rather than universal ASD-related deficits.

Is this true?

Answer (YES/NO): NO